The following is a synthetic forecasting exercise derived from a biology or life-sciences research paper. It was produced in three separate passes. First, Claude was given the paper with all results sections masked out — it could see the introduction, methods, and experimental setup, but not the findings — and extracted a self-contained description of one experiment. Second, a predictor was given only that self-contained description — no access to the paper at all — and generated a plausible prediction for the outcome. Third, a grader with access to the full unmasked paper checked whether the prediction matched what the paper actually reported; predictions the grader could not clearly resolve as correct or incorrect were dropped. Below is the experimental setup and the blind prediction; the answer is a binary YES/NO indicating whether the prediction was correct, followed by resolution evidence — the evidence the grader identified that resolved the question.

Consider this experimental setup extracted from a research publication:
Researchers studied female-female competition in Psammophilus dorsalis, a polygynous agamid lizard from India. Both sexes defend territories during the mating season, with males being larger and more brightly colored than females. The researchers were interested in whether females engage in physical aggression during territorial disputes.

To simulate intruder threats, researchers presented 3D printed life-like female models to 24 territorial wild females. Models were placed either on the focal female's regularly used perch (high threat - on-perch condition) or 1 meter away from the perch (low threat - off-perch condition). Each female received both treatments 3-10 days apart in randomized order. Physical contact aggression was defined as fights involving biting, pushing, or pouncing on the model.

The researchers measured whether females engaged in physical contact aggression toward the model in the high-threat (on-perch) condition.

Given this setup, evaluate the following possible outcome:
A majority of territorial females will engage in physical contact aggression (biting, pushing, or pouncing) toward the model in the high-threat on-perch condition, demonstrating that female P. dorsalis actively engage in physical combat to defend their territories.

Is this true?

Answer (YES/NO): NO